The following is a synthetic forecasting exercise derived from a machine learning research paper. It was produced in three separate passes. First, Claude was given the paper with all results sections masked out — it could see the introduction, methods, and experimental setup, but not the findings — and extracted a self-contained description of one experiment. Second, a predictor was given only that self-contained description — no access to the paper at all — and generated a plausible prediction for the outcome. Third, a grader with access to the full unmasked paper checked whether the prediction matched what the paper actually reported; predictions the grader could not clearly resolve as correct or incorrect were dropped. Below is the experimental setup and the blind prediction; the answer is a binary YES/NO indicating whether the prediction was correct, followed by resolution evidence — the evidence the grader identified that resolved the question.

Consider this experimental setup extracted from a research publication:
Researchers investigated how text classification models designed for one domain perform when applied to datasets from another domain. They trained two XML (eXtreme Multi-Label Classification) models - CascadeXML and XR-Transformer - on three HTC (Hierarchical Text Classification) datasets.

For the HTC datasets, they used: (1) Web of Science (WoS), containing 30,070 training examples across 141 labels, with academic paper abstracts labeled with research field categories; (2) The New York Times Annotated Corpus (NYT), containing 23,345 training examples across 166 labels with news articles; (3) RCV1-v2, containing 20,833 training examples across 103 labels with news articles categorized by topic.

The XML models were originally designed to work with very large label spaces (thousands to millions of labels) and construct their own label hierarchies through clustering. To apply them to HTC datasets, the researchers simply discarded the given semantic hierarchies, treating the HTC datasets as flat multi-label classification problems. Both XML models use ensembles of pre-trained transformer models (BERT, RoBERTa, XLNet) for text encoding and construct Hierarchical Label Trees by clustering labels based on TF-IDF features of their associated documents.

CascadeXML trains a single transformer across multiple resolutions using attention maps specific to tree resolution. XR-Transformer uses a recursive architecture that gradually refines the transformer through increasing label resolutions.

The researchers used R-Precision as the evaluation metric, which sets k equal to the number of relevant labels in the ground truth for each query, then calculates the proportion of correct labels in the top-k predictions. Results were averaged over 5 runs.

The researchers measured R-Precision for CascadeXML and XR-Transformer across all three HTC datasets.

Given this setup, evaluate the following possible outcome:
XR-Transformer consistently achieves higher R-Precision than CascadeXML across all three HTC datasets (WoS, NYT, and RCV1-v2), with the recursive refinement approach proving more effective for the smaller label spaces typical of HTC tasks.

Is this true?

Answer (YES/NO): NO